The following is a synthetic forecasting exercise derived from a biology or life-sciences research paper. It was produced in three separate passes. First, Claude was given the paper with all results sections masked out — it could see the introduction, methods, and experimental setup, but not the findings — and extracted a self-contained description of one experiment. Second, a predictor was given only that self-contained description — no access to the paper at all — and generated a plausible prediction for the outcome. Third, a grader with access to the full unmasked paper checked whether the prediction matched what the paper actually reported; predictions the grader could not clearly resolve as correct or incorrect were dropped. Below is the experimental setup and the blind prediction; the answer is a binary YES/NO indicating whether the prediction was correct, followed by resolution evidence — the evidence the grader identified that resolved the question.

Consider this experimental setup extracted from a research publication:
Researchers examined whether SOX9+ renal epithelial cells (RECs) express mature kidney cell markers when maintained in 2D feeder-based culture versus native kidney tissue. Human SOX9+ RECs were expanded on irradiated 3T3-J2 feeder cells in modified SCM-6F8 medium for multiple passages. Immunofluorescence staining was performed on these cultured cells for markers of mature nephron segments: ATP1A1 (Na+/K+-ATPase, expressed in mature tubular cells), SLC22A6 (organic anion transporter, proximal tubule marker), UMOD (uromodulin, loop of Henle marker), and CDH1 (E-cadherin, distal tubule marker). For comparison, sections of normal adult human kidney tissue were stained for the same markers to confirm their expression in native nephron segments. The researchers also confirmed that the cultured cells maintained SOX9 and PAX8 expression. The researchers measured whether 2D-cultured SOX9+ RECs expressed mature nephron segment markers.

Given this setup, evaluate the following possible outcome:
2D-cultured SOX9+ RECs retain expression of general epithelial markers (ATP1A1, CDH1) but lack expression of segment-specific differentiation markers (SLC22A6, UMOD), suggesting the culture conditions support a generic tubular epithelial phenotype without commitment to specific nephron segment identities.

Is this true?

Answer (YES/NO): NO